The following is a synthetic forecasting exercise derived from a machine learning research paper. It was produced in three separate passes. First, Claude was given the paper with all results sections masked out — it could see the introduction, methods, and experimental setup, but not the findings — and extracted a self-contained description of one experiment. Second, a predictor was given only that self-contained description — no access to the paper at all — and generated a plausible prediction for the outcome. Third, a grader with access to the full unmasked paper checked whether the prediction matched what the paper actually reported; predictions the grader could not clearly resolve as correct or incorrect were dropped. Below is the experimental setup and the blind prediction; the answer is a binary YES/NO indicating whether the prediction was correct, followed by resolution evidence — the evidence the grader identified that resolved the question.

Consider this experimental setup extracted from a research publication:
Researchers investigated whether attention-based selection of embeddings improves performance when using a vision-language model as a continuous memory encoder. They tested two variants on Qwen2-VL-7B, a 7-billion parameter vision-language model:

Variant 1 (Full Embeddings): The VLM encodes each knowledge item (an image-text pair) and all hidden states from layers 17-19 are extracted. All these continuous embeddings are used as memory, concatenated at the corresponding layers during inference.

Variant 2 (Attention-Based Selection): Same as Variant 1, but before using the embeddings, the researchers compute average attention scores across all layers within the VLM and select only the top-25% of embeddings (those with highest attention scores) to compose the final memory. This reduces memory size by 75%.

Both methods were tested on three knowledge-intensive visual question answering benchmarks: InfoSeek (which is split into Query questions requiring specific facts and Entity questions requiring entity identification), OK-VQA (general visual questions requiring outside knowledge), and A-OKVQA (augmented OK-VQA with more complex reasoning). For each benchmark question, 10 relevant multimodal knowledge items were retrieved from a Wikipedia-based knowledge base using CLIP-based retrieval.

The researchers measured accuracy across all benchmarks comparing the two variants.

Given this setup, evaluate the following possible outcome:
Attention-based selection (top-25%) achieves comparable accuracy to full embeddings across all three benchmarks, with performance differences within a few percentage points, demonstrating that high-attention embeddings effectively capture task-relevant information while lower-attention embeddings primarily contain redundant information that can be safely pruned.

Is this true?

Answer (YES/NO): NO